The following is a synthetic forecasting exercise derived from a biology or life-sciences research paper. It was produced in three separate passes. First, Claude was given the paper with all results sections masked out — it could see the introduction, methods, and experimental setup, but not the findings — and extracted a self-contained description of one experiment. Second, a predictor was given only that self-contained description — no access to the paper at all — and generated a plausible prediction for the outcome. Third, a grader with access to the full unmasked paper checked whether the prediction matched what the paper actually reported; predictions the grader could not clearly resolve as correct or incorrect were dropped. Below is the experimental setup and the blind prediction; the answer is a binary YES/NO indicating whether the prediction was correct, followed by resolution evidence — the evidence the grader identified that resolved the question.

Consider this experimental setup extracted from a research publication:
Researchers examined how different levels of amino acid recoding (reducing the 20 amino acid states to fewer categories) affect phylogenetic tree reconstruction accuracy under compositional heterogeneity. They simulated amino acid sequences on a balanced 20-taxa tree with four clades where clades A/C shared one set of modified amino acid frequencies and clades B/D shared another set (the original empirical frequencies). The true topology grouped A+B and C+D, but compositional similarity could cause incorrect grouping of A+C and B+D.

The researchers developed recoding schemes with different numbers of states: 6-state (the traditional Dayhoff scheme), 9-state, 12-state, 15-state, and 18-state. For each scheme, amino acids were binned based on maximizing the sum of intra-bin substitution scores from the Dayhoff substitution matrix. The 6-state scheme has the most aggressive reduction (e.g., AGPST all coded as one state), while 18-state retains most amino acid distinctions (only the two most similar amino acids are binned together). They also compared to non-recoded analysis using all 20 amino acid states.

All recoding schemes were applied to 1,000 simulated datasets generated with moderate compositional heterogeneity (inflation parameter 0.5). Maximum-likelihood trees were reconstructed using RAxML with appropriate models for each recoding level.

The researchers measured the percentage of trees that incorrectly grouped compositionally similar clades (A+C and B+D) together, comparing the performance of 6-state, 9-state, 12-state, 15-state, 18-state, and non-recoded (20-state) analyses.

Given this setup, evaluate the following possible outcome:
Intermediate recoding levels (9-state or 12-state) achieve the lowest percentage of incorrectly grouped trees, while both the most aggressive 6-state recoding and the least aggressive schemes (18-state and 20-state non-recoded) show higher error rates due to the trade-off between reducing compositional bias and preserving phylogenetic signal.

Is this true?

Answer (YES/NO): NO